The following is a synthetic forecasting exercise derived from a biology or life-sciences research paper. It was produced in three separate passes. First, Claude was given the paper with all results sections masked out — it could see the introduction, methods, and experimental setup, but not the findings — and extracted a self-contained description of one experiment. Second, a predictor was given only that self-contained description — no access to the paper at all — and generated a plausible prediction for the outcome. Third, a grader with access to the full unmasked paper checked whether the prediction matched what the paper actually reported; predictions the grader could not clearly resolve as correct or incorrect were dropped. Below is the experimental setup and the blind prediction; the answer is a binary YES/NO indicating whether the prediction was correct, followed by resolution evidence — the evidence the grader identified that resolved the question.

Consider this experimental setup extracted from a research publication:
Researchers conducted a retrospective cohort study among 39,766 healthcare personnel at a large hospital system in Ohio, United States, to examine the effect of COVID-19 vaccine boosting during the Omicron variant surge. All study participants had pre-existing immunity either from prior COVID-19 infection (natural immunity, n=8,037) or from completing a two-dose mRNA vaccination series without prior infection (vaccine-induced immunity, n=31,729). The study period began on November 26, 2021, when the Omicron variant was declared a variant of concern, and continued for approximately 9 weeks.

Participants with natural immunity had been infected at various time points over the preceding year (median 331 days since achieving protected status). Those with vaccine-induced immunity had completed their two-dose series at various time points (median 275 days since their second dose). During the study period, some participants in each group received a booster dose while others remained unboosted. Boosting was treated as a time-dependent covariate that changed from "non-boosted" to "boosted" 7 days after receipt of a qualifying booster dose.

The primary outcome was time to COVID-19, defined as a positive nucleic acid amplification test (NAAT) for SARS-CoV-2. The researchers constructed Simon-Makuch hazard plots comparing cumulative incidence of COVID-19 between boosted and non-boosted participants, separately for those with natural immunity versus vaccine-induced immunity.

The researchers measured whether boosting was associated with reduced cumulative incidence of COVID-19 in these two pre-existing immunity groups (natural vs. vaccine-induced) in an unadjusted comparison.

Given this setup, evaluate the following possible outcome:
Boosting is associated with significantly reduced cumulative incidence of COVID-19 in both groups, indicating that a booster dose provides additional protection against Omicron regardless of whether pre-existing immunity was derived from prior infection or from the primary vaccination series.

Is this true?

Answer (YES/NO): NO